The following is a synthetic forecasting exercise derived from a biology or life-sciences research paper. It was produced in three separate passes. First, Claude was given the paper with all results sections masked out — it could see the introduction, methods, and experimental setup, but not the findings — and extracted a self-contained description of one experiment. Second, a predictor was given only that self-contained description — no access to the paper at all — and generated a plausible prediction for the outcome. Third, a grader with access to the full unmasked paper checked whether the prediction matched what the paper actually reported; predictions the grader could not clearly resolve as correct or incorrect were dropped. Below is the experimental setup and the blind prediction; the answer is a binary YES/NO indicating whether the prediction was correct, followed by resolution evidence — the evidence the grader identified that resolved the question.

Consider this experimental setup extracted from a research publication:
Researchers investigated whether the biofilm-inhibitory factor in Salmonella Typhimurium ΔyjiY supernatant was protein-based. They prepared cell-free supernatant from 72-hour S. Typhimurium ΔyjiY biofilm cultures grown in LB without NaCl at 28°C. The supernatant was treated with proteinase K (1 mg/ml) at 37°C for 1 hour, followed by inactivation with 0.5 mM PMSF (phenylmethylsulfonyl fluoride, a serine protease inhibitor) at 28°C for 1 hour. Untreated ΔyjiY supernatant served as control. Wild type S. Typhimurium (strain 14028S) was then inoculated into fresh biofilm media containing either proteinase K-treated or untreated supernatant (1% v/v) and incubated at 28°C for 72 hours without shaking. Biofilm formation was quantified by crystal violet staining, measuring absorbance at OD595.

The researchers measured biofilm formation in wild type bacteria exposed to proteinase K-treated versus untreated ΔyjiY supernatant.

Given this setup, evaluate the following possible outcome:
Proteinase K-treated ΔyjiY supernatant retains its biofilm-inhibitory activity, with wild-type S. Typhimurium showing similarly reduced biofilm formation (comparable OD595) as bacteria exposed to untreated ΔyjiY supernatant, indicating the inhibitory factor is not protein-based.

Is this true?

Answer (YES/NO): NO